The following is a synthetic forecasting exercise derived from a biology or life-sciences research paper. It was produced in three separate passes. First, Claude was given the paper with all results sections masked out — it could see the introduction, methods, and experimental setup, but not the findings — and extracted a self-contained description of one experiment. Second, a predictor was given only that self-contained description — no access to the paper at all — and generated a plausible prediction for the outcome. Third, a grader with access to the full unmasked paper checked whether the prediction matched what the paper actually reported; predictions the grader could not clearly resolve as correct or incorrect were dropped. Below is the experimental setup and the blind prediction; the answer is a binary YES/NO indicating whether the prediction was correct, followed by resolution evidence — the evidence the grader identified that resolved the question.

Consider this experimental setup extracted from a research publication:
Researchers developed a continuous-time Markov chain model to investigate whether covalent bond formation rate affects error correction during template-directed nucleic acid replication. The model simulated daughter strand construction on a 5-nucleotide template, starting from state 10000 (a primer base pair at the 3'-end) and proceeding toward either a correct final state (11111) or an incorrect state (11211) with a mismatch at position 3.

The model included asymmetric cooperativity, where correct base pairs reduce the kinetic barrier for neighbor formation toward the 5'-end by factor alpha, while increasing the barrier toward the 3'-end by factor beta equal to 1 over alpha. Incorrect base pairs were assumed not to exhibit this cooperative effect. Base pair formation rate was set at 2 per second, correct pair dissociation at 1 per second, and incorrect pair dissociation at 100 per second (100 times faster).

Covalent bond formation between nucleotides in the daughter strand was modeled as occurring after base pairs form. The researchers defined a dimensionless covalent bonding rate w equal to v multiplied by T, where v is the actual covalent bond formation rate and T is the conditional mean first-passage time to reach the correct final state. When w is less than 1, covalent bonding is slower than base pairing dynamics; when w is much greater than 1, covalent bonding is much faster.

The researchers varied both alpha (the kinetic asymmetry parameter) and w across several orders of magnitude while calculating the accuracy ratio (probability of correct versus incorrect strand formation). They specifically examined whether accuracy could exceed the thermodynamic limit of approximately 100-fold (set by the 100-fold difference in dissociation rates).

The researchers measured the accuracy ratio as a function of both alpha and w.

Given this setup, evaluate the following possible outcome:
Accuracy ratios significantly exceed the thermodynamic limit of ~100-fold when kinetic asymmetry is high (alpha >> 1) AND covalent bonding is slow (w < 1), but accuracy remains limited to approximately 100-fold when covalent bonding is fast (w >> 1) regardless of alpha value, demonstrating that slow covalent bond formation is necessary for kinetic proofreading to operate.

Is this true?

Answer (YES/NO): NO